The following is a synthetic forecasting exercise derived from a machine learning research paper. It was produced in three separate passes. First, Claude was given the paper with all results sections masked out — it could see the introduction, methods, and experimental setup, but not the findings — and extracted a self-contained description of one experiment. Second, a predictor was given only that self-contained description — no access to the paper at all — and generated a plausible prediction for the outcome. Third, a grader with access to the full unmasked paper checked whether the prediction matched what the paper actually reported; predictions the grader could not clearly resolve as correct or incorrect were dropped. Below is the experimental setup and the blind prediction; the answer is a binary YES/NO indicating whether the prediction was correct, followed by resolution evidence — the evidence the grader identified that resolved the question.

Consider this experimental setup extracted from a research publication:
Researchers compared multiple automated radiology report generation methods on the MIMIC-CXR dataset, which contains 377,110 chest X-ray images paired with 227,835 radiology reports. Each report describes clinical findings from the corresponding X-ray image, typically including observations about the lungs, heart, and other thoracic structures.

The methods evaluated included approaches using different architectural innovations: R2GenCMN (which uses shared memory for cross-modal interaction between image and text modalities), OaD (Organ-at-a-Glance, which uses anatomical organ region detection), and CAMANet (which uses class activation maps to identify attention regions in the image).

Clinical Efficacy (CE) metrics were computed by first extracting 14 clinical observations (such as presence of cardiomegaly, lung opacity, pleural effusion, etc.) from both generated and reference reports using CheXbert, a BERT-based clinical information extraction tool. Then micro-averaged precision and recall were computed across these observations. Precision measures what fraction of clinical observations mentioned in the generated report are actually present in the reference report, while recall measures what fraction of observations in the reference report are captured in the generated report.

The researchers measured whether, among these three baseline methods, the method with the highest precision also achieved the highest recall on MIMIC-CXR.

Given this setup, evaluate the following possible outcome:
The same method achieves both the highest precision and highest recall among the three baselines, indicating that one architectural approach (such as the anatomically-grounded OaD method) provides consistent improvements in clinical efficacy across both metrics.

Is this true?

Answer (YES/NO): NO